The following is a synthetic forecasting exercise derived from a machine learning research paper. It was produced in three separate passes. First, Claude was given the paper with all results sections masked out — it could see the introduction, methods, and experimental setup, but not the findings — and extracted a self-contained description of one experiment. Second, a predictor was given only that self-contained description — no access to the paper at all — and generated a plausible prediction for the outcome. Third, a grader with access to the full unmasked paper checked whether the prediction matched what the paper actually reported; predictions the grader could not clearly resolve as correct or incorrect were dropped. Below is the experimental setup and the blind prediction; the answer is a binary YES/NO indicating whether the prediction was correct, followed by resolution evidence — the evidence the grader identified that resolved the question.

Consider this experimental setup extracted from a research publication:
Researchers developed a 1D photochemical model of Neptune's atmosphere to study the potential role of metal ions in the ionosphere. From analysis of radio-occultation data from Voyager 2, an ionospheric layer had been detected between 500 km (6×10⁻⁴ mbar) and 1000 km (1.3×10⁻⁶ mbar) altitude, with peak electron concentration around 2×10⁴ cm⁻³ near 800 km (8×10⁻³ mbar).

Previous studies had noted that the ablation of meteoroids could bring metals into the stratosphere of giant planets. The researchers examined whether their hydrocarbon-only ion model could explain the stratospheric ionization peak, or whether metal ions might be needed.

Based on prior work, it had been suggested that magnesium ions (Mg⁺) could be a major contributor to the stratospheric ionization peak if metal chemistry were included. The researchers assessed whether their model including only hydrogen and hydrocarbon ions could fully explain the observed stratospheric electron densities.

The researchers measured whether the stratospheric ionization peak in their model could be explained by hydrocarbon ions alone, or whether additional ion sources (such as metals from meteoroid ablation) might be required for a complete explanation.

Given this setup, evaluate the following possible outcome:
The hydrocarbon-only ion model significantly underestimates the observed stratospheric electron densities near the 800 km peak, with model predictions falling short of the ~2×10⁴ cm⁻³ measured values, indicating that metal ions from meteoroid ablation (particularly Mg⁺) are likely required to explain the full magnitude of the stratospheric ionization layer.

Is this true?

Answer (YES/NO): NO